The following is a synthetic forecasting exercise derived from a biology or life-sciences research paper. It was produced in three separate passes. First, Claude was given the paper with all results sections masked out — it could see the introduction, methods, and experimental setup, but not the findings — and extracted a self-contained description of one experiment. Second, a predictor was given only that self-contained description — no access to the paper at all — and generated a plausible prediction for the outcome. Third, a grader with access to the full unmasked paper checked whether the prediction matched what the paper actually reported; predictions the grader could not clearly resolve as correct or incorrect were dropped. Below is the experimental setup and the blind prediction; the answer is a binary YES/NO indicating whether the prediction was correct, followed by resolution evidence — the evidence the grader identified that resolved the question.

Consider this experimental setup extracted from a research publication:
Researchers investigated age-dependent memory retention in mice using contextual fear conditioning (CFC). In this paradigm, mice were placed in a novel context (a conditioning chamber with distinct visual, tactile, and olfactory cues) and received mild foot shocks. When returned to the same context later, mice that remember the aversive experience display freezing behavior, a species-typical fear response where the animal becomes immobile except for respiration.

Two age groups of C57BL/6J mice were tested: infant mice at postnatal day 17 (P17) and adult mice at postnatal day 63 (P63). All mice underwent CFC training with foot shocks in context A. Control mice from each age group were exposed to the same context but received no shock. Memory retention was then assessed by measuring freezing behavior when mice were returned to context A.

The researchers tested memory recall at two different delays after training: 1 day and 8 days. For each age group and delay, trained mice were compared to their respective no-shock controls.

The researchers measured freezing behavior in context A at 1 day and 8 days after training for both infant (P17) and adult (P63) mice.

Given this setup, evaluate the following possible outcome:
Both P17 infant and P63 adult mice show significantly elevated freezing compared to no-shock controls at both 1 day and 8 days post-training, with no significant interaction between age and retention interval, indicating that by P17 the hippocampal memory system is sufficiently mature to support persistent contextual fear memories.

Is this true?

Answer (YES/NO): NO